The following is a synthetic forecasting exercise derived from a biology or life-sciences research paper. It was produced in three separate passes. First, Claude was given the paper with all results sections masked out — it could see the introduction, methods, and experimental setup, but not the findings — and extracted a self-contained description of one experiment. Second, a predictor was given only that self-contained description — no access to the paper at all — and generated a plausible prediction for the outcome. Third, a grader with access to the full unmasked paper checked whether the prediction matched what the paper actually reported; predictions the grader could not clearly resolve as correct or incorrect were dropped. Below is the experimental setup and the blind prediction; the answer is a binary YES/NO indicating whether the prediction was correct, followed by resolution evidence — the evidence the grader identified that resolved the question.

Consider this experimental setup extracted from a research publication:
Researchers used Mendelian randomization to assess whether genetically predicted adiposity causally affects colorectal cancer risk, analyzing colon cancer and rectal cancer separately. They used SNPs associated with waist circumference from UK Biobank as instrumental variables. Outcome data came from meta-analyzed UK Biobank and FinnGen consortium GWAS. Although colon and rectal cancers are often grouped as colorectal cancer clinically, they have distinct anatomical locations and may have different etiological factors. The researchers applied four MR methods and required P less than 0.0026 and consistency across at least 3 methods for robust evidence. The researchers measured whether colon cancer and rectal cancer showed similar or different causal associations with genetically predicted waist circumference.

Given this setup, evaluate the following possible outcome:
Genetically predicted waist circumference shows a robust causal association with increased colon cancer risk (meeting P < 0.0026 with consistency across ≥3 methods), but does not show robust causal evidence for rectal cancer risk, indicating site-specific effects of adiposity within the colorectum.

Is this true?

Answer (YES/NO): YES